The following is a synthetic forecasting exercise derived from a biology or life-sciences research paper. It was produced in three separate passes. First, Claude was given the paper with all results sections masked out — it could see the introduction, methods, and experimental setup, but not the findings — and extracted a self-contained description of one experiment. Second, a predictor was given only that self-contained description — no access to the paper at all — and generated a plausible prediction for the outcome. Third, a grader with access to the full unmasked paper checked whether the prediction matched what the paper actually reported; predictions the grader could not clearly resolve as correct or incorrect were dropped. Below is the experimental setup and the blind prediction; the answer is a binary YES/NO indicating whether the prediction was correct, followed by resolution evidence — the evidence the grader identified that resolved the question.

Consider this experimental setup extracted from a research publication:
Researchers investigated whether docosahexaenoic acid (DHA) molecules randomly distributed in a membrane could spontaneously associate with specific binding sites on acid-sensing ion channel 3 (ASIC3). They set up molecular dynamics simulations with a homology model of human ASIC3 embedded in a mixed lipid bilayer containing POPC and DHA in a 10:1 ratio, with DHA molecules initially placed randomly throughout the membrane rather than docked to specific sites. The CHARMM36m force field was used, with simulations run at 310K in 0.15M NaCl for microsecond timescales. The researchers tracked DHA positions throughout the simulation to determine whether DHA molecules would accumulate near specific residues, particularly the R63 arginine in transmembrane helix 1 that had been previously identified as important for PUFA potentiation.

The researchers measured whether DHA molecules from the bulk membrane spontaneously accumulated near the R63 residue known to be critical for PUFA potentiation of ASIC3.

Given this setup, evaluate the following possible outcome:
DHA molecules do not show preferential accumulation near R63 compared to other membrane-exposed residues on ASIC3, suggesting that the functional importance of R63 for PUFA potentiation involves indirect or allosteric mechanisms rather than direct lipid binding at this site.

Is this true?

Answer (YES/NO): NO